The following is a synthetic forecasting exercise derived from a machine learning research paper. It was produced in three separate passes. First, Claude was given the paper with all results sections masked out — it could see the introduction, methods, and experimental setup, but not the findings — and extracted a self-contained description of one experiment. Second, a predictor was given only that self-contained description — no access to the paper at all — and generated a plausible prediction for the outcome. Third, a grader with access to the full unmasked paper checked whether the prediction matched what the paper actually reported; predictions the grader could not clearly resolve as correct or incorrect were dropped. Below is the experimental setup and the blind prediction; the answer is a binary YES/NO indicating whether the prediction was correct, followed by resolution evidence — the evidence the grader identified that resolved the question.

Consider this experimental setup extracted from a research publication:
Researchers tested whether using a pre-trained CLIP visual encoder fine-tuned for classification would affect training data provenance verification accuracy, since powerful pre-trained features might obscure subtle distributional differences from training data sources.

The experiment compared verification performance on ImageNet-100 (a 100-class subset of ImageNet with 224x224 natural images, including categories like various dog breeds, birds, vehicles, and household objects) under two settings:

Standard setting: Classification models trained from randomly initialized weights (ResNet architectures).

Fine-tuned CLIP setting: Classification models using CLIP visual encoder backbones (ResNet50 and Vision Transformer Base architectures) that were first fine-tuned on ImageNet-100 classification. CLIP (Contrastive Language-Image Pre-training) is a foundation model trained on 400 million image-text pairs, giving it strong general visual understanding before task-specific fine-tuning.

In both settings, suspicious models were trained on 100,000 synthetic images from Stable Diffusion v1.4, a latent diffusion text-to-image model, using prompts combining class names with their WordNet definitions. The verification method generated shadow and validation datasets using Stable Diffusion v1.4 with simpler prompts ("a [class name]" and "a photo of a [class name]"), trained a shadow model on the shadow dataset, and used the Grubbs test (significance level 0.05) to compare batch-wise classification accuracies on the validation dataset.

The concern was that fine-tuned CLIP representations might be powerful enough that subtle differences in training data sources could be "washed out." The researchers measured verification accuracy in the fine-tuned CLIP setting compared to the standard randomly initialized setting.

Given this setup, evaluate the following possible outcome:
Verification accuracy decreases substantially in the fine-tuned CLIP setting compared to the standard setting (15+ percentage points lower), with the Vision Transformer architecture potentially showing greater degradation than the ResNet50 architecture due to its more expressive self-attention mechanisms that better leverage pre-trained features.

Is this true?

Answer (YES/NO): NO